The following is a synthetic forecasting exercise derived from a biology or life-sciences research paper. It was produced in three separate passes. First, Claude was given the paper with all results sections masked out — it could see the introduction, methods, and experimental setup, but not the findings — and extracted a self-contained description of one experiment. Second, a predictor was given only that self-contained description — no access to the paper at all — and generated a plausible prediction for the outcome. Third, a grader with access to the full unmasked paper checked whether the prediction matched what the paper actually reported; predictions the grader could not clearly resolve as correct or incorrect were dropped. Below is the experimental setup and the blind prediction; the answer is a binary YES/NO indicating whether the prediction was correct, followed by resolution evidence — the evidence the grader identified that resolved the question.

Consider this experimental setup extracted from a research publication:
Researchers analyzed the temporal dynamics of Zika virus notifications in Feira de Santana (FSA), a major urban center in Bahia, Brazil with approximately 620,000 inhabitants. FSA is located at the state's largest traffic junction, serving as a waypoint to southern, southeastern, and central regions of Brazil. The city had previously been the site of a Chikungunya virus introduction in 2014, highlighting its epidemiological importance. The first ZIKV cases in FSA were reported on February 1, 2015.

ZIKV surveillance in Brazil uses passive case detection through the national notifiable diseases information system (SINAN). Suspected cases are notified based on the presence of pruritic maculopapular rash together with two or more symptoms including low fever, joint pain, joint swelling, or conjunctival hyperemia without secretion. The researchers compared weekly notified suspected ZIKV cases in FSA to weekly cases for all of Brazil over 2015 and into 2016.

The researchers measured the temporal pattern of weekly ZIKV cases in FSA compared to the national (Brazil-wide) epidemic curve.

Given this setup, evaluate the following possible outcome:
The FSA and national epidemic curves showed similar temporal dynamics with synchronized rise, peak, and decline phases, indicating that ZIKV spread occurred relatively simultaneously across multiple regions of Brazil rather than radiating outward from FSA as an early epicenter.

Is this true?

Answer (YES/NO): NO